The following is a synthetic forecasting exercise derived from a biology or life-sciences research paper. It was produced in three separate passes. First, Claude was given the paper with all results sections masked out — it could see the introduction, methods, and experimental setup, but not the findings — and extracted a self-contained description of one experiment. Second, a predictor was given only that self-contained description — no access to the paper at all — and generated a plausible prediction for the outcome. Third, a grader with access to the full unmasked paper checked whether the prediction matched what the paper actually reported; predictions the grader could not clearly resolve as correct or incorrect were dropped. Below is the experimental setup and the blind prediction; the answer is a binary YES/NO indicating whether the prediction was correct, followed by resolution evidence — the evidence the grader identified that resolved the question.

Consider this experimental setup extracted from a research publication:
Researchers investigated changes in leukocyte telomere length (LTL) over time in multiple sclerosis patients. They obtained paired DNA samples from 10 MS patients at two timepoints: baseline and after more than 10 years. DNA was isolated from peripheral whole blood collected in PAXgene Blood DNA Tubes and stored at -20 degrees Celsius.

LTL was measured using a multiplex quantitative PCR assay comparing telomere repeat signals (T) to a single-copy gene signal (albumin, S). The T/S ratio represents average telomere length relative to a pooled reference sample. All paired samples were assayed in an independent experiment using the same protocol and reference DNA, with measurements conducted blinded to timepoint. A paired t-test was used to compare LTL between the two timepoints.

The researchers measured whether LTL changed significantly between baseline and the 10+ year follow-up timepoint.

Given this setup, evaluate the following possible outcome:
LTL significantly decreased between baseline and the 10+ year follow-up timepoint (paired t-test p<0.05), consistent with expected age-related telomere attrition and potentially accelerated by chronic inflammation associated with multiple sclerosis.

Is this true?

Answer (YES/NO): YES